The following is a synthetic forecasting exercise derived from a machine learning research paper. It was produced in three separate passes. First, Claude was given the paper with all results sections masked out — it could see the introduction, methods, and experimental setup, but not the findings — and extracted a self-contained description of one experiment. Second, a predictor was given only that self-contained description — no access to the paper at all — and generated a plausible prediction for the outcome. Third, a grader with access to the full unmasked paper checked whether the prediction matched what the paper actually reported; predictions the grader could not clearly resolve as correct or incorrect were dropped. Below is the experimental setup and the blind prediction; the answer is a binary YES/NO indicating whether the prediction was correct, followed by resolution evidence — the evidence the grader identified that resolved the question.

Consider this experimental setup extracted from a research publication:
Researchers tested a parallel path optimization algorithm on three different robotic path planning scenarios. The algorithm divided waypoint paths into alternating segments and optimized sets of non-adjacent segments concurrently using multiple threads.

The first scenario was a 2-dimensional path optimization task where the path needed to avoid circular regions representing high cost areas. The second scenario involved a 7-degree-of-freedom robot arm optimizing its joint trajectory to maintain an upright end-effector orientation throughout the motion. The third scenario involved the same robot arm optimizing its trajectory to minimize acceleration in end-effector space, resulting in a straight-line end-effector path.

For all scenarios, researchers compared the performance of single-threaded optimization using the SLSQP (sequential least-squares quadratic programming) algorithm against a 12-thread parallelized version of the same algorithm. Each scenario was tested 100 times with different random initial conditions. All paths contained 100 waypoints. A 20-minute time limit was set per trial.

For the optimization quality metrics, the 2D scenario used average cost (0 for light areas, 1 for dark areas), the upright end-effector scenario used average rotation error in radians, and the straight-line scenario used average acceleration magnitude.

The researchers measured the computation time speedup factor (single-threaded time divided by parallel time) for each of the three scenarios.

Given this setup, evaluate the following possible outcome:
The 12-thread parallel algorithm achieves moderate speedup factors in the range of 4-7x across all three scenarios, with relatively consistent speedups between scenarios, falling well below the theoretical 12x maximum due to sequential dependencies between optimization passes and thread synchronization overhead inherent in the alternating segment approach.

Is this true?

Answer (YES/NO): NO